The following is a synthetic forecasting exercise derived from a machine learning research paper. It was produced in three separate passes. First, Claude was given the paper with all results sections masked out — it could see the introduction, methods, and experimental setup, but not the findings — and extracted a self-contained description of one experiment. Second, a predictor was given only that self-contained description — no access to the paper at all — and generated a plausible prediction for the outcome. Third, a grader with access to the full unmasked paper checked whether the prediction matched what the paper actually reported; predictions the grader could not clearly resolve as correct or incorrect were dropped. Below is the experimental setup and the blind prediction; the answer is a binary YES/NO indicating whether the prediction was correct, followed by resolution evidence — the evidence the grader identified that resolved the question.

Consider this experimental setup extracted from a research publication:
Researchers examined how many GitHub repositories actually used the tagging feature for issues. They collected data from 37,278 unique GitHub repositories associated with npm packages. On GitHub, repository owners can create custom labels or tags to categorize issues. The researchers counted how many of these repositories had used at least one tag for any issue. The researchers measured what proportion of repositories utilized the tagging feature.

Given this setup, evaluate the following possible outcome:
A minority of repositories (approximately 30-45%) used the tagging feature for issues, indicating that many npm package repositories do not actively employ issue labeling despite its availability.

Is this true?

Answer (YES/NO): YES